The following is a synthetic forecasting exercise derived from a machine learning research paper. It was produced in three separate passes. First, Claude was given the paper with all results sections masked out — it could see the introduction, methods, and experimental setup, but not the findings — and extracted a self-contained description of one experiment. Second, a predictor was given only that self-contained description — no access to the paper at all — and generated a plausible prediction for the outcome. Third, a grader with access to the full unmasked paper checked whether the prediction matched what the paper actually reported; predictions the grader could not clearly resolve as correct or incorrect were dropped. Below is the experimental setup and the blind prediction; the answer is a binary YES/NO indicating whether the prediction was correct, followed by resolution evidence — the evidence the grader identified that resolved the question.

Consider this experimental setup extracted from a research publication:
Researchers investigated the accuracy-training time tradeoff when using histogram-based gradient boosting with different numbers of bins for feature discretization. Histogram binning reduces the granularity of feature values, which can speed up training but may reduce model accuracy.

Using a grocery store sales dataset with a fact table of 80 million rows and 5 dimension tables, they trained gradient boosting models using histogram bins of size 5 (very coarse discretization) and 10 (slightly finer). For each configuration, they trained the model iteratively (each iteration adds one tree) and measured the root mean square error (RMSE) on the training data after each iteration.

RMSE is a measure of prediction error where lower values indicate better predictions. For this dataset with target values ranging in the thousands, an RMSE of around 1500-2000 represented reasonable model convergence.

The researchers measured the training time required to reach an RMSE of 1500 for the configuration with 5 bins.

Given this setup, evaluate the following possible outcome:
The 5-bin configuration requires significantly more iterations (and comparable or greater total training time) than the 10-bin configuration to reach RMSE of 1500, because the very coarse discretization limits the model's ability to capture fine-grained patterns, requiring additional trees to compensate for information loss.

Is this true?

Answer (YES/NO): NO